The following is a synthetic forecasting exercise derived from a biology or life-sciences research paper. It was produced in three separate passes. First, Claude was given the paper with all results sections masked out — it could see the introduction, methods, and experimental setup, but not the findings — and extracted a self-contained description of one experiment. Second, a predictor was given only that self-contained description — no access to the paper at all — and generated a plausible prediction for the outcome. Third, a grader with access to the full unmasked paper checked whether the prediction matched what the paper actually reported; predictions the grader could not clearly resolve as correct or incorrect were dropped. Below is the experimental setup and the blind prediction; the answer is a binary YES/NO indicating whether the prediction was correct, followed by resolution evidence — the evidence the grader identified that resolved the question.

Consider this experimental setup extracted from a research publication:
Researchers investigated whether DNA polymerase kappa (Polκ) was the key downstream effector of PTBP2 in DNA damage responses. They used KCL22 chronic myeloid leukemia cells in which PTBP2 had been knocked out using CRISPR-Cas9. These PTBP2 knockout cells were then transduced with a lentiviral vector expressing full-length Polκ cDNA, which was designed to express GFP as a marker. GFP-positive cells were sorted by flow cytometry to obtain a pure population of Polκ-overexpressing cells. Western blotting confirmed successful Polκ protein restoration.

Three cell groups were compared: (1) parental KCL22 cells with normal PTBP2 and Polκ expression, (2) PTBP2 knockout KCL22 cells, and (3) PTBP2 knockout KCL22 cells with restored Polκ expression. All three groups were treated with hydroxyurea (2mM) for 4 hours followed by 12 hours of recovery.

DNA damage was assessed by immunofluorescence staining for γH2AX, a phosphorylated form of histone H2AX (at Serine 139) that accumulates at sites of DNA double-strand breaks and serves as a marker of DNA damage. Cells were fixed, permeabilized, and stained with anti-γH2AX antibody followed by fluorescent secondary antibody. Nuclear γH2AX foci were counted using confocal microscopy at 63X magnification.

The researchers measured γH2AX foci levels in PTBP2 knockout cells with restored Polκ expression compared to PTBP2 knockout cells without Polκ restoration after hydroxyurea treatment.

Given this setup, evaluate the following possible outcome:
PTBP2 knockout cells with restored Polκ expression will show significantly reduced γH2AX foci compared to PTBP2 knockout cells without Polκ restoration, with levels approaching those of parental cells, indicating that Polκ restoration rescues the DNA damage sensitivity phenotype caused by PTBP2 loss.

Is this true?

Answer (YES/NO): YES